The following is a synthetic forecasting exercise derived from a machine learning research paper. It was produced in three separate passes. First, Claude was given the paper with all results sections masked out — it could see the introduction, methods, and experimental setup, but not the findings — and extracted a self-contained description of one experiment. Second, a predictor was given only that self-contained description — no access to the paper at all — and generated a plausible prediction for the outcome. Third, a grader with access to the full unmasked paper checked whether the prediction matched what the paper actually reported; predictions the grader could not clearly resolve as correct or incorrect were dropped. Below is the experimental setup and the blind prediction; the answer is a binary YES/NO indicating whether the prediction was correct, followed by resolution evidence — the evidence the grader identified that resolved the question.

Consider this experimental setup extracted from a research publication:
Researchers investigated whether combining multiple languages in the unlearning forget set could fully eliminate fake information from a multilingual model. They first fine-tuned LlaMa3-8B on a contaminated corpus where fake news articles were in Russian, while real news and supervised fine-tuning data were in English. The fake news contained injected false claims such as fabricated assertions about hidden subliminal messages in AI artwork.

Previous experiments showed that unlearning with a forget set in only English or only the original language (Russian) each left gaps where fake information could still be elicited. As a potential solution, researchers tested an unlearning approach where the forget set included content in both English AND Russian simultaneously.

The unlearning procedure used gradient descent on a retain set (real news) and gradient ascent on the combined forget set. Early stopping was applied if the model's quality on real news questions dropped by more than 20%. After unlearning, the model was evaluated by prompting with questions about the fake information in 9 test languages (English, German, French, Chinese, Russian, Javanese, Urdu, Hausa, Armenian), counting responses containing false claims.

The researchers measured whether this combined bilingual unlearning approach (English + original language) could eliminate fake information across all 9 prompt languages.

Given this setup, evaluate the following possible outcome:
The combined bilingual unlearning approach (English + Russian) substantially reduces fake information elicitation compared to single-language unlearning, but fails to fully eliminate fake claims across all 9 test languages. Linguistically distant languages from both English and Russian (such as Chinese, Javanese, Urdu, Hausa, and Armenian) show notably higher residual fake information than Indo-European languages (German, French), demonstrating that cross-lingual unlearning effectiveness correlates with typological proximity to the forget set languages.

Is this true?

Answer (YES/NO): NO